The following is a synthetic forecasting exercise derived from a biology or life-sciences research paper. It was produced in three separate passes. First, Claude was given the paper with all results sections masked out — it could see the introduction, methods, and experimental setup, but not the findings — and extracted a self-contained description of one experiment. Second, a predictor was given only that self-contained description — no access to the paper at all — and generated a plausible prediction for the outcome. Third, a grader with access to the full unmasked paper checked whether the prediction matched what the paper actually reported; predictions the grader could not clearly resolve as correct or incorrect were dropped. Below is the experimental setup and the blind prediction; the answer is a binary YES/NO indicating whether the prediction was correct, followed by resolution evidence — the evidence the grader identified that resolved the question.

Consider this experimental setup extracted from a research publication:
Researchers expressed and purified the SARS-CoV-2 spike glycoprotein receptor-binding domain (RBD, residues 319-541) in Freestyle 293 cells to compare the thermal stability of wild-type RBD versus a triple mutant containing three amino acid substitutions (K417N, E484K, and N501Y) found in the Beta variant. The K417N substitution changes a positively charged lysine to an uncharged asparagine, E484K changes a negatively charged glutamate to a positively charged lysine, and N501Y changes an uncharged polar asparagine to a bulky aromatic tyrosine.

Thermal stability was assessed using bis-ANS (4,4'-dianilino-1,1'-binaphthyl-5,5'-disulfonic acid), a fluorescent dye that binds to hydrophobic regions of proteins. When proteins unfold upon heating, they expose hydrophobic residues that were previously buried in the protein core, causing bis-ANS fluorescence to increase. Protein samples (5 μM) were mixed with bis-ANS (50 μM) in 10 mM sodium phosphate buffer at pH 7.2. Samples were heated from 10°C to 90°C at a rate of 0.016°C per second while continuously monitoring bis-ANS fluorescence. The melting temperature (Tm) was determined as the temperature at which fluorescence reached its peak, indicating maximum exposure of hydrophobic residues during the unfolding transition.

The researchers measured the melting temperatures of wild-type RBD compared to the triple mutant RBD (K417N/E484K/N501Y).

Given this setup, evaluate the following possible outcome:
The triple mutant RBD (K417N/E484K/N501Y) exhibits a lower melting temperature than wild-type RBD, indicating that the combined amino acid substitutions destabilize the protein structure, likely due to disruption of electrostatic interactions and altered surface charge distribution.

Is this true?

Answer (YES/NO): YES